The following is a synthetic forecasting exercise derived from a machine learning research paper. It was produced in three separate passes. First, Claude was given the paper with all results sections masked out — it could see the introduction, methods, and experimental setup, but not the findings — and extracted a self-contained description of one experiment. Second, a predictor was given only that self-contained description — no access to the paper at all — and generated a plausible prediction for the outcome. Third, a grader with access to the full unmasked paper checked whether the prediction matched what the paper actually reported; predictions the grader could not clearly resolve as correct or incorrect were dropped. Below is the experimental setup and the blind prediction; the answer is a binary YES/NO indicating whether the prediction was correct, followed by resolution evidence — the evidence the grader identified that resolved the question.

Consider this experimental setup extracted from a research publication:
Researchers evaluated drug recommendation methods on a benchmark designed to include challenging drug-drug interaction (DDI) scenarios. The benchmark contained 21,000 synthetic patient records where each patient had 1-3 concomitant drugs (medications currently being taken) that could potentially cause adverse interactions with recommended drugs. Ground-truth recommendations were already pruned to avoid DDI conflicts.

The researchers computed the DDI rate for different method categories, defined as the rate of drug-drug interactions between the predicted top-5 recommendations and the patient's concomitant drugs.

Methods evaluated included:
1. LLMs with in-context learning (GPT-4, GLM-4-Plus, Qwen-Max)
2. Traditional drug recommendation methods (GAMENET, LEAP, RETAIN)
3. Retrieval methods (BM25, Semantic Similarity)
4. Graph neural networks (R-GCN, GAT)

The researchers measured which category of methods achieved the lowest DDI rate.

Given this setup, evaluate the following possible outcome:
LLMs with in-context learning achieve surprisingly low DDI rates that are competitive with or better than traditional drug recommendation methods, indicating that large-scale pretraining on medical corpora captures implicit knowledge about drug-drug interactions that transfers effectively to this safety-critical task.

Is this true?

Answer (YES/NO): NO